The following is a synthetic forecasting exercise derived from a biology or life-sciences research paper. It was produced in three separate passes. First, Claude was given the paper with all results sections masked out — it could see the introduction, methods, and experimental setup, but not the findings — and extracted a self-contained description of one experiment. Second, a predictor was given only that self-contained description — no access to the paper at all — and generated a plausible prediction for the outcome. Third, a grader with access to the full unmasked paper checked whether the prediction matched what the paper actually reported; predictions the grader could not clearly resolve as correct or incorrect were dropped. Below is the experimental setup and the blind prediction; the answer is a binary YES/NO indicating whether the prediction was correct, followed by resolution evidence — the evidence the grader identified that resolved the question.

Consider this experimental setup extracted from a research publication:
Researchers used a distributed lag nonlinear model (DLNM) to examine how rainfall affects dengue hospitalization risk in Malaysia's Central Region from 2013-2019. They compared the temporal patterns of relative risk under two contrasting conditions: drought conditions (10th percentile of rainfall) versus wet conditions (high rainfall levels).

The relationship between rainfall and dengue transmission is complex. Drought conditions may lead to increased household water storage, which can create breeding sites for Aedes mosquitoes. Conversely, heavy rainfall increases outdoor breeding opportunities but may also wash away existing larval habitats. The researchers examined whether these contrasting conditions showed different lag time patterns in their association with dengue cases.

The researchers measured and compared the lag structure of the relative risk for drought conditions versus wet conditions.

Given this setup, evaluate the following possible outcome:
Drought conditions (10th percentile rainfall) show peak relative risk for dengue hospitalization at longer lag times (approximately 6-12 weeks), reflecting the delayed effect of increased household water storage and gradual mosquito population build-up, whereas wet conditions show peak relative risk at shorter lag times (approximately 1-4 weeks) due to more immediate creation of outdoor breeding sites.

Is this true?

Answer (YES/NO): NO